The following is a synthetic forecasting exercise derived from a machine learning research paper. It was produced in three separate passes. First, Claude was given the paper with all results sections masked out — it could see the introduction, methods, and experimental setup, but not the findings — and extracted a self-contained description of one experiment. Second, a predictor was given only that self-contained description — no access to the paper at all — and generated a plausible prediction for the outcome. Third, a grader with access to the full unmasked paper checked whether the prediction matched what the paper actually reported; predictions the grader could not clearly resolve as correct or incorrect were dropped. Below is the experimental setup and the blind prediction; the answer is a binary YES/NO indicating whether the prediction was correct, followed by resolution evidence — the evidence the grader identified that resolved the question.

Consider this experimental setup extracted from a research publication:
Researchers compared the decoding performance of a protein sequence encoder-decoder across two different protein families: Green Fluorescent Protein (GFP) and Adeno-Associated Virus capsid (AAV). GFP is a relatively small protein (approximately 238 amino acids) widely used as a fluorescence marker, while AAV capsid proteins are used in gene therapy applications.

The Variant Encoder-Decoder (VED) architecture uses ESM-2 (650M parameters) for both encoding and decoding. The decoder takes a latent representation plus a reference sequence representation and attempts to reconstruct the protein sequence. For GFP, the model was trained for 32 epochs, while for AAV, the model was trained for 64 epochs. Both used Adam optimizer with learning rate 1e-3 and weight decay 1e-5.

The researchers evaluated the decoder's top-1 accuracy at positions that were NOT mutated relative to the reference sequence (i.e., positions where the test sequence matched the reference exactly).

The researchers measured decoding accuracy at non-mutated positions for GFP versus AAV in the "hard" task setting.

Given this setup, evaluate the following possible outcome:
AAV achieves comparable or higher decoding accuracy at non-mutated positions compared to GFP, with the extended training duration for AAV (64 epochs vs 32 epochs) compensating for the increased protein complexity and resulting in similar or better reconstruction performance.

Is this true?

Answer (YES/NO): NO